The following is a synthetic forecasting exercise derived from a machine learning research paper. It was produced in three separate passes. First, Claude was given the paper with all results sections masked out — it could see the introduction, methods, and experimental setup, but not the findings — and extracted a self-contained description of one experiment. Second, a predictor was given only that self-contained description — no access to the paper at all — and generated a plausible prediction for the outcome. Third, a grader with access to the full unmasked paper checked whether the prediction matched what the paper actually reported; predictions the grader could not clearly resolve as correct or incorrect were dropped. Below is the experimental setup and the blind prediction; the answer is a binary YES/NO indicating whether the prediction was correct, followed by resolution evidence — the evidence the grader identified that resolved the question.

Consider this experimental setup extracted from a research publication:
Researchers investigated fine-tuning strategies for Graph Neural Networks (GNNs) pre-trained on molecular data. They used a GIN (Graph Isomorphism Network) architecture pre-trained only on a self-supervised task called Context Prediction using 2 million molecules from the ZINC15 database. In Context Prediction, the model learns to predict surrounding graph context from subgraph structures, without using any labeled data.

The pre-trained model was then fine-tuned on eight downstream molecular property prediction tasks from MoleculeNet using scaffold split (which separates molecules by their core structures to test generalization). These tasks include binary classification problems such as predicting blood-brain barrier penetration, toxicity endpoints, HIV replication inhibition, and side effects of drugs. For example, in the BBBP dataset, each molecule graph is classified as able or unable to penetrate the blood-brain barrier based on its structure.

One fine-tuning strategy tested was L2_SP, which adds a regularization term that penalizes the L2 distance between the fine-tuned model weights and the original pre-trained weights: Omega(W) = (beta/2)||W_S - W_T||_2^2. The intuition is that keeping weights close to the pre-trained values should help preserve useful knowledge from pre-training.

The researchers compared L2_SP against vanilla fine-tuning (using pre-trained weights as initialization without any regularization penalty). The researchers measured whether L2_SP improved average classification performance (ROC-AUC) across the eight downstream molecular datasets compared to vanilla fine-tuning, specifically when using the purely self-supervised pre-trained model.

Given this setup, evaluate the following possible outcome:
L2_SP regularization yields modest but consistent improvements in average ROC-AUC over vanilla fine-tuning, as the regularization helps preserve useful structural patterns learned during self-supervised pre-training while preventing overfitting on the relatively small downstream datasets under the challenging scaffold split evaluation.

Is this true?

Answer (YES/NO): NO